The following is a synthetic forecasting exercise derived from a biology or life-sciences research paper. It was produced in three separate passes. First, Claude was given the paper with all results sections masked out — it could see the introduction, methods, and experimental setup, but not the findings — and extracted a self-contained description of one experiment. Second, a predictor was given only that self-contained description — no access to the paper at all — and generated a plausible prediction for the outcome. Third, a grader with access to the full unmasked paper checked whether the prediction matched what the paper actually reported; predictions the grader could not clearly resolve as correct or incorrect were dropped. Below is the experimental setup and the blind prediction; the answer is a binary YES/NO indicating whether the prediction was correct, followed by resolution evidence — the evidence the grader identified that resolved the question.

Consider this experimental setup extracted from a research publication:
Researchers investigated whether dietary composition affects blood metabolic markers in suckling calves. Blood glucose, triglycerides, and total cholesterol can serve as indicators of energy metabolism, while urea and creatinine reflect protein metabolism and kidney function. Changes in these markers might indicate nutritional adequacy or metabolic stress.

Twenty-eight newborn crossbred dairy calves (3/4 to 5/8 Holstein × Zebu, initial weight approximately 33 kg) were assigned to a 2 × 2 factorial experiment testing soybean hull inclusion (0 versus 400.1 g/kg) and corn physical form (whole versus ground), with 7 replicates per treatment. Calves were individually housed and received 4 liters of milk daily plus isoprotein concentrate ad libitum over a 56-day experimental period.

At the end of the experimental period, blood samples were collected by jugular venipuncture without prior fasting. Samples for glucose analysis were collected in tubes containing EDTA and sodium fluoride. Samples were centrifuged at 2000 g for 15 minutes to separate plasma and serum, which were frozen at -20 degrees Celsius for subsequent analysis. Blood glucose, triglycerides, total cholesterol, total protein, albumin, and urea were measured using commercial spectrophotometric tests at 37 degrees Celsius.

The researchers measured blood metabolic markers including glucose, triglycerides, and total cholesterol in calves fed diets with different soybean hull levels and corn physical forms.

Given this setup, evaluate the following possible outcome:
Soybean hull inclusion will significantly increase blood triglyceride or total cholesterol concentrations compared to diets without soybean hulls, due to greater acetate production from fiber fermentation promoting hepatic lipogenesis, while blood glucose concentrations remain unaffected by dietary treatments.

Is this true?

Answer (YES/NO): NO